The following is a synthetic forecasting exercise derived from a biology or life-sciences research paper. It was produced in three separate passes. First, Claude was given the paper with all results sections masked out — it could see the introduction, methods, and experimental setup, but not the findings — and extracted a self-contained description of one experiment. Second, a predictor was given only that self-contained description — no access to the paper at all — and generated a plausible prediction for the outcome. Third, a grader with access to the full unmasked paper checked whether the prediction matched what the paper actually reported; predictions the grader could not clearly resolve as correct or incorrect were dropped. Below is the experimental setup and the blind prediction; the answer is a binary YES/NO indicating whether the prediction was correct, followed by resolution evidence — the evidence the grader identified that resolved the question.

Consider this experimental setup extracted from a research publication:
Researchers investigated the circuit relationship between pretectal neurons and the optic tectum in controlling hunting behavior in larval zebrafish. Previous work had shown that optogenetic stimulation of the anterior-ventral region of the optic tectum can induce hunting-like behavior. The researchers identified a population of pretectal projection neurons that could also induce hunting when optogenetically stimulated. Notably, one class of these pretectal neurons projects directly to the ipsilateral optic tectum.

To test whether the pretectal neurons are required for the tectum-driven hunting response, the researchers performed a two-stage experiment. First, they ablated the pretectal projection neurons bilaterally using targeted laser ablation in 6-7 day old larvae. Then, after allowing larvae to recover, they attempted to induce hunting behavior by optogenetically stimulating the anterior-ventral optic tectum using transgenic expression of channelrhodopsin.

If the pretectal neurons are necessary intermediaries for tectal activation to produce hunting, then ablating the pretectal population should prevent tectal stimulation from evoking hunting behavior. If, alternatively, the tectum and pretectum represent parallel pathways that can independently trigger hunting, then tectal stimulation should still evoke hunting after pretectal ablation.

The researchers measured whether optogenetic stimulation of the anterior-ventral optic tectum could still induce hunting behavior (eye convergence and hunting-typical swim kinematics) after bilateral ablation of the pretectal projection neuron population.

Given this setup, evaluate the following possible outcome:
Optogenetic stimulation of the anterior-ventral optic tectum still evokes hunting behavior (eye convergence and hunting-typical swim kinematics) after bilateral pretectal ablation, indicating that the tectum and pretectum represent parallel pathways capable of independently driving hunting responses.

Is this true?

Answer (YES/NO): NO